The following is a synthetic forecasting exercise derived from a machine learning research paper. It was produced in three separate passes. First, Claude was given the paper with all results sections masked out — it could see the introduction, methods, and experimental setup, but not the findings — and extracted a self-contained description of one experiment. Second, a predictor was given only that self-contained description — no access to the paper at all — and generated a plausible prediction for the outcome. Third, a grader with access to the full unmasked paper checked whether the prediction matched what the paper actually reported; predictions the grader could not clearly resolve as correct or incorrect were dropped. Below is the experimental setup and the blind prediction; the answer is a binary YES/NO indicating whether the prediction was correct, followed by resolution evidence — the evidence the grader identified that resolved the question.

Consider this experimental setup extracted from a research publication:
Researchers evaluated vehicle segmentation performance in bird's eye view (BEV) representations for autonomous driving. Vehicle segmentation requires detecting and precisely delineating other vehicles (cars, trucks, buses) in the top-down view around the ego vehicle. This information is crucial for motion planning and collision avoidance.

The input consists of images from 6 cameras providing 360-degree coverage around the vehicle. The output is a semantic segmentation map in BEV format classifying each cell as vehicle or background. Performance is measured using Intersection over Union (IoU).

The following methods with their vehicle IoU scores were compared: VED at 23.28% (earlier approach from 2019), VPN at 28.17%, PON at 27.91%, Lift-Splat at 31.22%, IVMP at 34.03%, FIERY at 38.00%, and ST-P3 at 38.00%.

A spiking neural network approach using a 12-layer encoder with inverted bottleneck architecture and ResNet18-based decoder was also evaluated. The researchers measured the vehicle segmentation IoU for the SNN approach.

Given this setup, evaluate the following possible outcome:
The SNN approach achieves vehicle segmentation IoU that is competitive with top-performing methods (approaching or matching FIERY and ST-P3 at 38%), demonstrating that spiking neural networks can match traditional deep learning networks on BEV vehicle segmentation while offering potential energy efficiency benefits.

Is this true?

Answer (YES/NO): NO